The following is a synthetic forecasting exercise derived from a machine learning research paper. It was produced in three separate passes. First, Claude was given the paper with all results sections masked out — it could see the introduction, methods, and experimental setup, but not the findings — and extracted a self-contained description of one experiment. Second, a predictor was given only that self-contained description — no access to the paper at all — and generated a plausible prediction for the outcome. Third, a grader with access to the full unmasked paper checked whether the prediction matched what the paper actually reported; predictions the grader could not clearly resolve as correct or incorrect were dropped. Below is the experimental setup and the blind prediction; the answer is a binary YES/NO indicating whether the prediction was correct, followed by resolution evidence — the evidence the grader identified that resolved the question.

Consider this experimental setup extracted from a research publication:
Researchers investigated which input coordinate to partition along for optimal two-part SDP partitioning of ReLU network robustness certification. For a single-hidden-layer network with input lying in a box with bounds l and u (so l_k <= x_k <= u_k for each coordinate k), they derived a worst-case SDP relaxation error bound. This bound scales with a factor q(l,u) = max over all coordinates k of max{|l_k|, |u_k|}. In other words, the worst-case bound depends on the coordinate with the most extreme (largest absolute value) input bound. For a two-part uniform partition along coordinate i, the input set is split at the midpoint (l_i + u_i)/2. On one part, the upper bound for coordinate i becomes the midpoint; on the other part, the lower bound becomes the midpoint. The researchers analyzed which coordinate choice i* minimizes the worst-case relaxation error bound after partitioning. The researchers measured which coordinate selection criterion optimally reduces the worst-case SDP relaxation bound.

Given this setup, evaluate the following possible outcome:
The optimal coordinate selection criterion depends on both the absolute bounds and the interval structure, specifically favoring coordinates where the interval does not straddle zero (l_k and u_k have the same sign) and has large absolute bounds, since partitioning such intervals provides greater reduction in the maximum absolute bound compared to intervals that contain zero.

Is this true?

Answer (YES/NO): NO